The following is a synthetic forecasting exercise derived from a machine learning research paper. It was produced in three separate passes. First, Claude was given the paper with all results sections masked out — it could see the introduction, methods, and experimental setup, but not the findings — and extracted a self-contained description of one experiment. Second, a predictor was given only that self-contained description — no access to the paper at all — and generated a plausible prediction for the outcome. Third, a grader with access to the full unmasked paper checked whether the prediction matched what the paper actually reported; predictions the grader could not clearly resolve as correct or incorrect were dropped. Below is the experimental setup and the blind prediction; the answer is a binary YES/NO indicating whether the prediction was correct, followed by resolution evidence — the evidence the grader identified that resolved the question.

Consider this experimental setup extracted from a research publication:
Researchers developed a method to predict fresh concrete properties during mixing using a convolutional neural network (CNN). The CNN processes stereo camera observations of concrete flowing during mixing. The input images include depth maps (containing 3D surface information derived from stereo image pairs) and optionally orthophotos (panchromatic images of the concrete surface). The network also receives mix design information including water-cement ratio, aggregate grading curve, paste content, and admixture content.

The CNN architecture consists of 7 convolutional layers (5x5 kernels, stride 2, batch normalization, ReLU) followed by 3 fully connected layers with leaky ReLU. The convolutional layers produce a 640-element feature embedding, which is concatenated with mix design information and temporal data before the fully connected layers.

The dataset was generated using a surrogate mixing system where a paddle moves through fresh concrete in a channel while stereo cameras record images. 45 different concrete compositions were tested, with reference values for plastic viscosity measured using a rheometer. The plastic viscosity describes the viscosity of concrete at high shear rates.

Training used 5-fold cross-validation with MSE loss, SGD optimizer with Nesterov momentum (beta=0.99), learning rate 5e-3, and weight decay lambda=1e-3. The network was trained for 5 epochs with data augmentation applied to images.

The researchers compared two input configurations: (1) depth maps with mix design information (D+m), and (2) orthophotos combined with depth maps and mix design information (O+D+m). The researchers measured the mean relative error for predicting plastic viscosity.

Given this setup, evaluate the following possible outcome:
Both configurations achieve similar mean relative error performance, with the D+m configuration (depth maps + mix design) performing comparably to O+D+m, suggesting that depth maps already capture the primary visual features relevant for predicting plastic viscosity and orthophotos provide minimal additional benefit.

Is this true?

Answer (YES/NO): NO